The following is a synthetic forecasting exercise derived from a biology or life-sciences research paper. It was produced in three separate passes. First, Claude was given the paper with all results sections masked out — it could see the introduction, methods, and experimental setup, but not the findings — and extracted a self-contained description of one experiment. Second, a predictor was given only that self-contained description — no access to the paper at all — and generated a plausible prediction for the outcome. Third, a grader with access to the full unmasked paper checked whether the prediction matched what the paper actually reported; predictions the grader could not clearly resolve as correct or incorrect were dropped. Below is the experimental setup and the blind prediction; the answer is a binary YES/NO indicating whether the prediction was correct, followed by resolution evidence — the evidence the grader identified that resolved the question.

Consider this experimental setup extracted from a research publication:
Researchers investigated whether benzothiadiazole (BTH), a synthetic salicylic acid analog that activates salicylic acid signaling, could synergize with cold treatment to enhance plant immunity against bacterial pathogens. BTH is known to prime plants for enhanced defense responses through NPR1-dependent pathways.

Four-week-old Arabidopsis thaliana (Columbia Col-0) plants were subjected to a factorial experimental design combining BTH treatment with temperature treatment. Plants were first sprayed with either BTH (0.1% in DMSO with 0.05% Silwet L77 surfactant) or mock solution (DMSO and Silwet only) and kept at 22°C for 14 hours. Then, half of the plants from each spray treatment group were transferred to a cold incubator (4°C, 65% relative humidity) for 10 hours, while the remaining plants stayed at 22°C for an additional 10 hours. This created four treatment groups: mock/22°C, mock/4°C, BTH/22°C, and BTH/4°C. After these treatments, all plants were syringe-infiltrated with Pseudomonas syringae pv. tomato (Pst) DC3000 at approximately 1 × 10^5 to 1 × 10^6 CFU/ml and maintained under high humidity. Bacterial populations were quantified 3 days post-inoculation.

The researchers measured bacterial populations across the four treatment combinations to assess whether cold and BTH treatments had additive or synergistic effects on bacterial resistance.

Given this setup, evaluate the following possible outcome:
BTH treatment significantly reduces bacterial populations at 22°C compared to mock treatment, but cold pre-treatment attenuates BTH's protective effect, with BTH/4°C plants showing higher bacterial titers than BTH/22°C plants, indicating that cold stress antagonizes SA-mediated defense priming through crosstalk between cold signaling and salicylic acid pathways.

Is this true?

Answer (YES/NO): NO